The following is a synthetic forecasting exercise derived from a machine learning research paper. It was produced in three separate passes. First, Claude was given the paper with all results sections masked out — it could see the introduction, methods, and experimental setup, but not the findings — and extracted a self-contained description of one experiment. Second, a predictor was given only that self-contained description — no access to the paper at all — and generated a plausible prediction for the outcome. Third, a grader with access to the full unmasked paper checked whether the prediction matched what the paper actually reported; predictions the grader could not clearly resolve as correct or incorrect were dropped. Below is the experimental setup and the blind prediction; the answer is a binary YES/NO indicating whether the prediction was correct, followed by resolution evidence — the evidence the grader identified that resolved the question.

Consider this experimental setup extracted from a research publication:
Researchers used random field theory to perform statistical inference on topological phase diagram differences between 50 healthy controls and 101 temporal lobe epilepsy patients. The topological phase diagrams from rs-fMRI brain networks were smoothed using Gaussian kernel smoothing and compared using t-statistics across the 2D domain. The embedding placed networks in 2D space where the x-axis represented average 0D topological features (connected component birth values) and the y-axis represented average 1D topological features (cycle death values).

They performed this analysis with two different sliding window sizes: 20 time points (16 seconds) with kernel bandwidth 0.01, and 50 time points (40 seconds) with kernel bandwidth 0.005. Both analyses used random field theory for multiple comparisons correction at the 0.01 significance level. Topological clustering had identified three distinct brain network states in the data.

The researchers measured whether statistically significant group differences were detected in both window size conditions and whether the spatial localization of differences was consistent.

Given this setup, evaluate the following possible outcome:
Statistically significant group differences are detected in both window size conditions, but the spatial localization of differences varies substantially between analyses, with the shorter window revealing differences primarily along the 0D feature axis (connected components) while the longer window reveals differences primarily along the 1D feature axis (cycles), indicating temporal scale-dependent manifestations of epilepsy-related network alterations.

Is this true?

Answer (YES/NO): NO